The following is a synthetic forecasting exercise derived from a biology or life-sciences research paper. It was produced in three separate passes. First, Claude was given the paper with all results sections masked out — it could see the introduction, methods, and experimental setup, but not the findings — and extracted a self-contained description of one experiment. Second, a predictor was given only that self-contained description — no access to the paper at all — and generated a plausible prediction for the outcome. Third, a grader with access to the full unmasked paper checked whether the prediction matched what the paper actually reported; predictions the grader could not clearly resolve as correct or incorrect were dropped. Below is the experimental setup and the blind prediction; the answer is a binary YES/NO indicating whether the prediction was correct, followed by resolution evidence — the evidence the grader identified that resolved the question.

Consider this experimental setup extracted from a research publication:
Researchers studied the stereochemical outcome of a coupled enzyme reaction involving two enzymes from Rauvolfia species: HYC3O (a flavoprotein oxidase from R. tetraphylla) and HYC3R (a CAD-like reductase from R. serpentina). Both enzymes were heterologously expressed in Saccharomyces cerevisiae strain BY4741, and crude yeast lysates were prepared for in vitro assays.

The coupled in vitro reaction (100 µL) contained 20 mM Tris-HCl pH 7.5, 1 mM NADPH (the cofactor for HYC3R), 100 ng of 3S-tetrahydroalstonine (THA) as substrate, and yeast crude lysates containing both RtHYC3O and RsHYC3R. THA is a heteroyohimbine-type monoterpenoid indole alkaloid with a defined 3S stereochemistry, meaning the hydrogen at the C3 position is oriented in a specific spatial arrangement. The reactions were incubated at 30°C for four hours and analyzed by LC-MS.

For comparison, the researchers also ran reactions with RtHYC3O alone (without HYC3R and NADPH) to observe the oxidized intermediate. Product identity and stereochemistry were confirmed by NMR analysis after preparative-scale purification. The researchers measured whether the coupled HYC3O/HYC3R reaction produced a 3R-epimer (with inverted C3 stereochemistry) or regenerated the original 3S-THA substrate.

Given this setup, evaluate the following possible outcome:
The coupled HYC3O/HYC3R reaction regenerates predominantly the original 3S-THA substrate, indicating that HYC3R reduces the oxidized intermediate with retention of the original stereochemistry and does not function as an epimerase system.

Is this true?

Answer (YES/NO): NO